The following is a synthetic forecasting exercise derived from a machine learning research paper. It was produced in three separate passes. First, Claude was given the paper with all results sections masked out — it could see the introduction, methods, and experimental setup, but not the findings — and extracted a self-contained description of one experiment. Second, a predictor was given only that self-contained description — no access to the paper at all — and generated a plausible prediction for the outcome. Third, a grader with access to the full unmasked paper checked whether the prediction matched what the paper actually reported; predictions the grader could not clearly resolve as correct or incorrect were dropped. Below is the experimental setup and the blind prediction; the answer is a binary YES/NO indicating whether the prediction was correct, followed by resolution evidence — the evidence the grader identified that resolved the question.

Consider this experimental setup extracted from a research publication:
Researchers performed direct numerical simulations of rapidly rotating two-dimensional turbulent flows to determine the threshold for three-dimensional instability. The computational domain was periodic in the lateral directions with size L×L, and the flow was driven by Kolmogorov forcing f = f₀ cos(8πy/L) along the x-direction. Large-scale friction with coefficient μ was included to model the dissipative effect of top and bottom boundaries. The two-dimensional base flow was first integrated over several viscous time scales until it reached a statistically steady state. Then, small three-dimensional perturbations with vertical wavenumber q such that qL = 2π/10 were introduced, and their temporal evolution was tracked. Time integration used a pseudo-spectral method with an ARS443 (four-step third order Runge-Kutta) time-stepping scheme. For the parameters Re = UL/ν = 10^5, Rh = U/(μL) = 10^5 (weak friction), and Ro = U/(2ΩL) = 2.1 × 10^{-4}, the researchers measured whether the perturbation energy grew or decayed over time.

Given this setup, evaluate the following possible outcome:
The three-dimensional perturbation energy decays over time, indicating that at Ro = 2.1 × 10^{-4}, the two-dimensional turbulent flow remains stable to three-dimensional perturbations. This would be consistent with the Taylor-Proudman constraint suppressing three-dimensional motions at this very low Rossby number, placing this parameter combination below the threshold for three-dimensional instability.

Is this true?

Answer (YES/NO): NO